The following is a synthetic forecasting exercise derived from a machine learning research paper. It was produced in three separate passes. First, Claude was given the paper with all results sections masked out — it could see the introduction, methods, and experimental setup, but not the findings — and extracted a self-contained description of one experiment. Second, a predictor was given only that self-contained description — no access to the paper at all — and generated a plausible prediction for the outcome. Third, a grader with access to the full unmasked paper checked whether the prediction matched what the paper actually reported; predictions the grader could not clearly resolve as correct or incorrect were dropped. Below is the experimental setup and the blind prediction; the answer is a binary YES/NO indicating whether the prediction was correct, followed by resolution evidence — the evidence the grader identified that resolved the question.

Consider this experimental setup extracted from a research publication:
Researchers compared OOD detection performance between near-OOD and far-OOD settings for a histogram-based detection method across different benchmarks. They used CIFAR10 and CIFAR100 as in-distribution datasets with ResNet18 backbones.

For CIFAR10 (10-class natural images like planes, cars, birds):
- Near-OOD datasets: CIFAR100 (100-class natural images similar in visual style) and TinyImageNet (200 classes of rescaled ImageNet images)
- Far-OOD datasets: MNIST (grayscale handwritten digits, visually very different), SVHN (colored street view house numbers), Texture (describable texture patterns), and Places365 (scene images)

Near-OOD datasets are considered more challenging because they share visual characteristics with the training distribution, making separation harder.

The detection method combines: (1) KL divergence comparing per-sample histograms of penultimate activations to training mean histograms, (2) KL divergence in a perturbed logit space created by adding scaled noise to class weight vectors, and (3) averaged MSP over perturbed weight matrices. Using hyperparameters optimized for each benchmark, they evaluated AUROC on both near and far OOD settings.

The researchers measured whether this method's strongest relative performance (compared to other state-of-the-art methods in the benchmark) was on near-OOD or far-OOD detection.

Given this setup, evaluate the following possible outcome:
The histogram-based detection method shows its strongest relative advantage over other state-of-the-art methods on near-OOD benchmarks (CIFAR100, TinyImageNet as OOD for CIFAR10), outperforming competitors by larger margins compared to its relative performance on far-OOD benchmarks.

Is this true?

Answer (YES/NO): YES